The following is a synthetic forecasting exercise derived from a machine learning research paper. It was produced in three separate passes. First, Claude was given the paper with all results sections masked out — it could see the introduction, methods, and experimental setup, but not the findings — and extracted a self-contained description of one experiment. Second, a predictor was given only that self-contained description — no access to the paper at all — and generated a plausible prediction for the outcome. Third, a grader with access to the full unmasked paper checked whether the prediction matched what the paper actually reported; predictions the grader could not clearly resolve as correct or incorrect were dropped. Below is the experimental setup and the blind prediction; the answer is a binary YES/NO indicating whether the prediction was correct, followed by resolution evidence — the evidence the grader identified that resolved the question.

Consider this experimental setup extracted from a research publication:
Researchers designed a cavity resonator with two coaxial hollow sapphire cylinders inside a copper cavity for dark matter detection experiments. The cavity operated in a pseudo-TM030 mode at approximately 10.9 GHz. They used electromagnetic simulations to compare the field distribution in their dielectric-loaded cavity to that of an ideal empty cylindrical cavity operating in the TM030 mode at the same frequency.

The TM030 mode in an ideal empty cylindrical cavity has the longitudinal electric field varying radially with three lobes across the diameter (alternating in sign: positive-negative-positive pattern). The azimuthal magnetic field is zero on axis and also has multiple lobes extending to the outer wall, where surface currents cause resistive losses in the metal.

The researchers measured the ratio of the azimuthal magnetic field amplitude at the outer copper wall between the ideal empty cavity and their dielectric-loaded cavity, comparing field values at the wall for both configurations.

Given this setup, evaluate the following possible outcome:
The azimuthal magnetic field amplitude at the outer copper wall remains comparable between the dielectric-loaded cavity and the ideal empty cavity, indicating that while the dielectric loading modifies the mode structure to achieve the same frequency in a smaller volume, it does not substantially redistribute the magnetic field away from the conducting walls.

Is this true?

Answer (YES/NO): NO